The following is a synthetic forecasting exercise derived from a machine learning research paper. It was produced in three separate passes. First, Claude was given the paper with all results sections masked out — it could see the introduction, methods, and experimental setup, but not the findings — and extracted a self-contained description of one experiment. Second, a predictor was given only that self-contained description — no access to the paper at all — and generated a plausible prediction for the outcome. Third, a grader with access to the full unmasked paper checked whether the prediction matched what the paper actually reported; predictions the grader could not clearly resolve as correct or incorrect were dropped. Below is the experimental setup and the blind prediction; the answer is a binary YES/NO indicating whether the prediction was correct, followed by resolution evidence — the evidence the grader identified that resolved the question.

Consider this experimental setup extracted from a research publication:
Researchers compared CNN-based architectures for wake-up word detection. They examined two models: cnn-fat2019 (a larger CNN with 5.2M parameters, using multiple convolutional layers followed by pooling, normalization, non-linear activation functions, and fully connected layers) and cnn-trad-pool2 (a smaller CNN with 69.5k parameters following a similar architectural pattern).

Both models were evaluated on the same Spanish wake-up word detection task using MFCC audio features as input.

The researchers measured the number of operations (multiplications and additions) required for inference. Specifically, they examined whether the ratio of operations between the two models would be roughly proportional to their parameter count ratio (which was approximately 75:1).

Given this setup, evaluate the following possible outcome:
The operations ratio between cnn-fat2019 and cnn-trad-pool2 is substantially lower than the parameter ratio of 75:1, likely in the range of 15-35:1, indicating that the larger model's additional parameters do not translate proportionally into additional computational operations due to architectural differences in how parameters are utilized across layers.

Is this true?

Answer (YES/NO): NO